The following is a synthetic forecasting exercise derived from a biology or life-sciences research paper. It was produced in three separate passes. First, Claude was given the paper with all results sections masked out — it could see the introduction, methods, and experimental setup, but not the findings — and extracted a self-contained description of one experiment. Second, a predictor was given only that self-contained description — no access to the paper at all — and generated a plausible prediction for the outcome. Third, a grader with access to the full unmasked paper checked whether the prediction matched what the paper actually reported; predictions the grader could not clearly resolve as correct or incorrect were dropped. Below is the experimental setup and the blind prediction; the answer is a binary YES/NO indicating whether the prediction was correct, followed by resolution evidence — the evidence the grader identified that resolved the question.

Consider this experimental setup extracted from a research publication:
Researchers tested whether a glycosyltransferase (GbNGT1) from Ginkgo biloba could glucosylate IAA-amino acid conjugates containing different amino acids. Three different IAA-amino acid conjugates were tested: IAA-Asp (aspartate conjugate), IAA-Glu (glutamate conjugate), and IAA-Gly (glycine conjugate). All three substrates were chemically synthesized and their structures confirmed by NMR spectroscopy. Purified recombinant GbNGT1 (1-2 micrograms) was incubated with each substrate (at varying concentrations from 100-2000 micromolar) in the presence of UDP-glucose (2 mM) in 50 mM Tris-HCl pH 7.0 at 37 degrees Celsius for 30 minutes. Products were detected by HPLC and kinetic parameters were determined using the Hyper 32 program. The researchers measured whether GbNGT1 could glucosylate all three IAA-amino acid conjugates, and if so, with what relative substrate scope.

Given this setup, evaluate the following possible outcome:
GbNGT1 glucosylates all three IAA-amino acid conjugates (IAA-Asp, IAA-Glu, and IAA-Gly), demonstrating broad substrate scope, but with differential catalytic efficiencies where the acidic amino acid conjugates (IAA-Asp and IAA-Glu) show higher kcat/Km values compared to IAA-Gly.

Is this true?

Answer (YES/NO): NO